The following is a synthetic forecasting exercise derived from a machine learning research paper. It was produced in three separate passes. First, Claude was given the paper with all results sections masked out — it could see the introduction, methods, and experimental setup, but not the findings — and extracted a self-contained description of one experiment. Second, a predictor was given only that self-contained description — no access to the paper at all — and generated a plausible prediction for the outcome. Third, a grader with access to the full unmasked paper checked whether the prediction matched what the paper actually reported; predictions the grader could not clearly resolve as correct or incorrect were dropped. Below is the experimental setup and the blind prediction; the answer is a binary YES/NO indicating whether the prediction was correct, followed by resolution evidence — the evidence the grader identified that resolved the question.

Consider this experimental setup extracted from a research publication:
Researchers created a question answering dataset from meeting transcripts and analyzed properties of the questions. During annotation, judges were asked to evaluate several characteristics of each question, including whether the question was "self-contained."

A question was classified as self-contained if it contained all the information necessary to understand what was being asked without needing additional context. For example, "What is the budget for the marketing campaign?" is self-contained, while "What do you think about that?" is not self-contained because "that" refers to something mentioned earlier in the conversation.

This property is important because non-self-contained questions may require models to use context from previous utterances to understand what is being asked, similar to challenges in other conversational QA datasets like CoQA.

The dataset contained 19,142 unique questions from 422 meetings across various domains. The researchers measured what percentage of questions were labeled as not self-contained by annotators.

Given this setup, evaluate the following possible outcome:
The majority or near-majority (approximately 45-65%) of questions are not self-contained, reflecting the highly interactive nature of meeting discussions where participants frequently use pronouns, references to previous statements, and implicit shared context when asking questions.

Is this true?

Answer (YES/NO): NO